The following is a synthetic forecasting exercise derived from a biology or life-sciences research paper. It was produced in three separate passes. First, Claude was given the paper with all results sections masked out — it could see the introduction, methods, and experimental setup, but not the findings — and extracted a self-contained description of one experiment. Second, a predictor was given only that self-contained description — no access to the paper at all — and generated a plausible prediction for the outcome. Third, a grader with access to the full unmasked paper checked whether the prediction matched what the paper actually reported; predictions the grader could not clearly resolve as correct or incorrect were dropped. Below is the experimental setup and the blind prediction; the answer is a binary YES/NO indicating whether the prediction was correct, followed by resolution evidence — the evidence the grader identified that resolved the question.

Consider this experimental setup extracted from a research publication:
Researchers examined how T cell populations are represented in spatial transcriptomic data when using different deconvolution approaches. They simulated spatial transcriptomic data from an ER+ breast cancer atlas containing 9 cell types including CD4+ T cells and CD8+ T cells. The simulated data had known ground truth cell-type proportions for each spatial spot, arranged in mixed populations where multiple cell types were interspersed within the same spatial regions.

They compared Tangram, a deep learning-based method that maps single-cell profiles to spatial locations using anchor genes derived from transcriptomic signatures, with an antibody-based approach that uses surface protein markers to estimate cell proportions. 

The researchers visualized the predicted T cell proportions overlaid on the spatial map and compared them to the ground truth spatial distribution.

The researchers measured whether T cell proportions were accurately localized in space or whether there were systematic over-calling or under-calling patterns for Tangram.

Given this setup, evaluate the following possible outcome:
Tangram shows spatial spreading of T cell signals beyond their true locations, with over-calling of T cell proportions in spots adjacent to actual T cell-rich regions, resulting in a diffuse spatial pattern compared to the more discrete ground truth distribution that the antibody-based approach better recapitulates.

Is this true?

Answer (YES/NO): NO